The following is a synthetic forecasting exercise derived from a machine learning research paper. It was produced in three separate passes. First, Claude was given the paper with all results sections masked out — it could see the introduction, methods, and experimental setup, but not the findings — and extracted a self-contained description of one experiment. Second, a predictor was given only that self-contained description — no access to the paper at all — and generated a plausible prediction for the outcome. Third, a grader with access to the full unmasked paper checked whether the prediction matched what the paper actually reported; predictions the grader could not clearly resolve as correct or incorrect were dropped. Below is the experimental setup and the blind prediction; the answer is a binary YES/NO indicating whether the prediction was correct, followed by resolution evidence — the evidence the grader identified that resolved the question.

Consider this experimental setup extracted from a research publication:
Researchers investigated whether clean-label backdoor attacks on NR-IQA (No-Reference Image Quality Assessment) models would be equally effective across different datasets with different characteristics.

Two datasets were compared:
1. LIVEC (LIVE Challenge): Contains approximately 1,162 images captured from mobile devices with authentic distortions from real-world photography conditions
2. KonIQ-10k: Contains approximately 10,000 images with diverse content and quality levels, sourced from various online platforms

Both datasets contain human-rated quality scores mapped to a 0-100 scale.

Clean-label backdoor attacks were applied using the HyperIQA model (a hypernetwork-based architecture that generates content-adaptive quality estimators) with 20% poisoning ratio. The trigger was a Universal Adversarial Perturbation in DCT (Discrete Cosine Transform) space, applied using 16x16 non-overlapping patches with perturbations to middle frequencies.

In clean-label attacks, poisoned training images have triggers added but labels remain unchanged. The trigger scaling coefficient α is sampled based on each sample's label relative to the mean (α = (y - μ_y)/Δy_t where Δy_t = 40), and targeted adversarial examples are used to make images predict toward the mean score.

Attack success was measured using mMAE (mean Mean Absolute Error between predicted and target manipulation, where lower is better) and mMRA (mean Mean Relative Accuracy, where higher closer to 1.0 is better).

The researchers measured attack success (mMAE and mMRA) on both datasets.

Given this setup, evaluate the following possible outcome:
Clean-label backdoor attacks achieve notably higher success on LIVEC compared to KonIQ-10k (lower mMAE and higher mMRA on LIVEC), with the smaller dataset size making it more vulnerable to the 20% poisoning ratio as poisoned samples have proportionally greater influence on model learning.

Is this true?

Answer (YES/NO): YES